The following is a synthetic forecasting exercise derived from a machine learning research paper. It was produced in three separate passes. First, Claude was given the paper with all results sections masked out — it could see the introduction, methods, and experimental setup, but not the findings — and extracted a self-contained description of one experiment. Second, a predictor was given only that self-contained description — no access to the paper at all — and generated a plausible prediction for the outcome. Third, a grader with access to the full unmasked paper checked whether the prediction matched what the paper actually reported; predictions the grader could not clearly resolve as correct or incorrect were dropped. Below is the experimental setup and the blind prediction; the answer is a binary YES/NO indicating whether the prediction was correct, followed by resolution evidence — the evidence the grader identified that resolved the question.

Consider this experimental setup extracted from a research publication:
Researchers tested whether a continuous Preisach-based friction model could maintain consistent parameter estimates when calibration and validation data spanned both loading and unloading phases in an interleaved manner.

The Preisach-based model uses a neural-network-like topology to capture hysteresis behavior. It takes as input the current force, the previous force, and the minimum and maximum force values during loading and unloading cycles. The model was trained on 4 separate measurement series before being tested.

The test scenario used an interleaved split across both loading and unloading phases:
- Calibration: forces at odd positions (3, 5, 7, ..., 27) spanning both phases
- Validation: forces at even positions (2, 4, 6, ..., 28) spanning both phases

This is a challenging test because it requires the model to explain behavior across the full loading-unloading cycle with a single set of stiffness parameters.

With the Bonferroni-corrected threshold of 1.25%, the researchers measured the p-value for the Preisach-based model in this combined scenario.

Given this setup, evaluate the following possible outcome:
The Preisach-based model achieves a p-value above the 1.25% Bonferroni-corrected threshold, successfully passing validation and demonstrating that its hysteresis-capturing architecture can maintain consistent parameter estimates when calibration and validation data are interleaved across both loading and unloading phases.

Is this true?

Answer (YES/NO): YES